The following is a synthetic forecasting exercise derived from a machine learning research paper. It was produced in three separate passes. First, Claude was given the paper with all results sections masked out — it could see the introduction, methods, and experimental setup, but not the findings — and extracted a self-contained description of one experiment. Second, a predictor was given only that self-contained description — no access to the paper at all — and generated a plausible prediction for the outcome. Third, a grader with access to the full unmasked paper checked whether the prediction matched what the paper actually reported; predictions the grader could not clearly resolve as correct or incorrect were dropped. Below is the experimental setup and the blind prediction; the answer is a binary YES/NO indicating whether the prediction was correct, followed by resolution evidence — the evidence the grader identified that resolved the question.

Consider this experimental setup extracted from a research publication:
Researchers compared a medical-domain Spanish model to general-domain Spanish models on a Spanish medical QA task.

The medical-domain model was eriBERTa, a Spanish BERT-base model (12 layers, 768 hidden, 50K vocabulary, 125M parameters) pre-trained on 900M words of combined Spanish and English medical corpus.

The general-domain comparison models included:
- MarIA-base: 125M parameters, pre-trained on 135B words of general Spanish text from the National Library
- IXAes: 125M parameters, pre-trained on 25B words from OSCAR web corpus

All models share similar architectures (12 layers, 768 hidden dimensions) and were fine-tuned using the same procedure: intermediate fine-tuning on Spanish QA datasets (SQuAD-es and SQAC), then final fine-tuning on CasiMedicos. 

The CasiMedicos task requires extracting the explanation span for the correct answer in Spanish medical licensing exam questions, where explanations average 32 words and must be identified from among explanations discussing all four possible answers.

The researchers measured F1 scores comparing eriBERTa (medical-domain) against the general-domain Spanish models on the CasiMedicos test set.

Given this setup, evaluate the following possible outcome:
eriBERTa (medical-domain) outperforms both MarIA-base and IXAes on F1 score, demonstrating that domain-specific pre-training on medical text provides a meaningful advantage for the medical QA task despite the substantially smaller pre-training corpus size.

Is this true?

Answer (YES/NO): NO